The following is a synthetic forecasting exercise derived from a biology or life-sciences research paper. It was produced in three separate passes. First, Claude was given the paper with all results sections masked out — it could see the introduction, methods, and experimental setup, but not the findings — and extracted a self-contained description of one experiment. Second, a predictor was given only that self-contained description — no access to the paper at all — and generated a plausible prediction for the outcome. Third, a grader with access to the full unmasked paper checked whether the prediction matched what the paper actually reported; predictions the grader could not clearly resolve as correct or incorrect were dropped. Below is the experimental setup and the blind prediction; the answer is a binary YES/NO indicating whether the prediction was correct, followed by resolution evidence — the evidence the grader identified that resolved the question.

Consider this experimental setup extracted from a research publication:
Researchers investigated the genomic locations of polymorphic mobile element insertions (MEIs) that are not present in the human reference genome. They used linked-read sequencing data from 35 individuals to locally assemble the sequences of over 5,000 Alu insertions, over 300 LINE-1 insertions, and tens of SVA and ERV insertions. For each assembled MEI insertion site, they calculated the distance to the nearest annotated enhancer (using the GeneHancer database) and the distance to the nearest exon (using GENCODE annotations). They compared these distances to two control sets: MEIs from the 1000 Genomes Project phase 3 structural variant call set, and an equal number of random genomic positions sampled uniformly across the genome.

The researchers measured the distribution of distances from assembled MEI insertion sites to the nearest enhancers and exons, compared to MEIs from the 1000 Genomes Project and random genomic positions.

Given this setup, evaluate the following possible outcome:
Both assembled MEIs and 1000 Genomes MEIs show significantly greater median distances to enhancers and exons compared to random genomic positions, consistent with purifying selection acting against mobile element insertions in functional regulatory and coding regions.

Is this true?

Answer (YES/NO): NO